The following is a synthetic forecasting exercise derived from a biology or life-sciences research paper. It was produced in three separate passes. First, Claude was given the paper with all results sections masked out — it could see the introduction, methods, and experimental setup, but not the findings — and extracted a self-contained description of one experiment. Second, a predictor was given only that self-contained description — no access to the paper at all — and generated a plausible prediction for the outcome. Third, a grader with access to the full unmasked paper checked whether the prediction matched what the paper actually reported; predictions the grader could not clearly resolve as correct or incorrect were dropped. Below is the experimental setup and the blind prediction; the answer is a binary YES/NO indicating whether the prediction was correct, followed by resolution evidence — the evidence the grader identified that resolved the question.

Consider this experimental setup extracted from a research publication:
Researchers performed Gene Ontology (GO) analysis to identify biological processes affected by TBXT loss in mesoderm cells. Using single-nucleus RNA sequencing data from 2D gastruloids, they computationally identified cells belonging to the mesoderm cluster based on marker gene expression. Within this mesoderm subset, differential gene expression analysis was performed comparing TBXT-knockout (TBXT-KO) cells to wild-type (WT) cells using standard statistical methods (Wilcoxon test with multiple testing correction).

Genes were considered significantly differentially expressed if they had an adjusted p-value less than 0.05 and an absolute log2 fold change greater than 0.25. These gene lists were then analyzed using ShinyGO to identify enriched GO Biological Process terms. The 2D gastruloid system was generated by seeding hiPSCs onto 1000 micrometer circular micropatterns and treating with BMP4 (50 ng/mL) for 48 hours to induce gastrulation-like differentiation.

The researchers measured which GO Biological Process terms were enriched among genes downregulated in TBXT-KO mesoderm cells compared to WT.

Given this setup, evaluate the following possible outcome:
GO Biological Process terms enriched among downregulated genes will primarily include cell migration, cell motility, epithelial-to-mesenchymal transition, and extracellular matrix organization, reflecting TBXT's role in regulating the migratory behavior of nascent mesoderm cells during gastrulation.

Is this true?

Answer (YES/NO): YES